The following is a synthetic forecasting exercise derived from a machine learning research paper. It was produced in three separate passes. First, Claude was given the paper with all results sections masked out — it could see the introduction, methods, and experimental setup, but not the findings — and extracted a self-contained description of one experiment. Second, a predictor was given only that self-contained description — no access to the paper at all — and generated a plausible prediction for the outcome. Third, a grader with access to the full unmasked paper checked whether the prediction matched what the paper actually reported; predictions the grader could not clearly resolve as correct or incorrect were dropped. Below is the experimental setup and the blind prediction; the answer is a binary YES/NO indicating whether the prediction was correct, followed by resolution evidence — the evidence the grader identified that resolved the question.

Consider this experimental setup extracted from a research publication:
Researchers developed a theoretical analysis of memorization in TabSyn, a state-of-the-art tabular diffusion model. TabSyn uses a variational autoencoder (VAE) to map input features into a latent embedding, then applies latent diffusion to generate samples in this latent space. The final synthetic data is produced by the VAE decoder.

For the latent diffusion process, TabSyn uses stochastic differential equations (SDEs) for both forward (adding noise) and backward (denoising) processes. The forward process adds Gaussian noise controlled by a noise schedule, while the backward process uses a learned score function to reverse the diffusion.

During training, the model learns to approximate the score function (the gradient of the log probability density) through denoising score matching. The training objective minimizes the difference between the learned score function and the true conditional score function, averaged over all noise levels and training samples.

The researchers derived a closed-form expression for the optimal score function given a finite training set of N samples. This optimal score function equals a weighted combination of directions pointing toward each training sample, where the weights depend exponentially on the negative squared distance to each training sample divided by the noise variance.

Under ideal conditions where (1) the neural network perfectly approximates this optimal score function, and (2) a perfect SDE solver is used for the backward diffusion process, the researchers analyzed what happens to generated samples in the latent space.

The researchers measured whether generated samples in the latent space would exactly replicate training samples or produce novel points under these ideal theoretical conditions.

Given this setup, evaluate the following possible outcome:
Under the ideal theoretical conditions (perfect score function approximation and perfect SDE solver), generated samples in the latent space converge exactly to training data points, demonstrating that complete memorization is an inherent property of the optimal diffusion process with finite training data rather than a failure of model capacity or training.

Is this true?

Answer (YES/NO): YES